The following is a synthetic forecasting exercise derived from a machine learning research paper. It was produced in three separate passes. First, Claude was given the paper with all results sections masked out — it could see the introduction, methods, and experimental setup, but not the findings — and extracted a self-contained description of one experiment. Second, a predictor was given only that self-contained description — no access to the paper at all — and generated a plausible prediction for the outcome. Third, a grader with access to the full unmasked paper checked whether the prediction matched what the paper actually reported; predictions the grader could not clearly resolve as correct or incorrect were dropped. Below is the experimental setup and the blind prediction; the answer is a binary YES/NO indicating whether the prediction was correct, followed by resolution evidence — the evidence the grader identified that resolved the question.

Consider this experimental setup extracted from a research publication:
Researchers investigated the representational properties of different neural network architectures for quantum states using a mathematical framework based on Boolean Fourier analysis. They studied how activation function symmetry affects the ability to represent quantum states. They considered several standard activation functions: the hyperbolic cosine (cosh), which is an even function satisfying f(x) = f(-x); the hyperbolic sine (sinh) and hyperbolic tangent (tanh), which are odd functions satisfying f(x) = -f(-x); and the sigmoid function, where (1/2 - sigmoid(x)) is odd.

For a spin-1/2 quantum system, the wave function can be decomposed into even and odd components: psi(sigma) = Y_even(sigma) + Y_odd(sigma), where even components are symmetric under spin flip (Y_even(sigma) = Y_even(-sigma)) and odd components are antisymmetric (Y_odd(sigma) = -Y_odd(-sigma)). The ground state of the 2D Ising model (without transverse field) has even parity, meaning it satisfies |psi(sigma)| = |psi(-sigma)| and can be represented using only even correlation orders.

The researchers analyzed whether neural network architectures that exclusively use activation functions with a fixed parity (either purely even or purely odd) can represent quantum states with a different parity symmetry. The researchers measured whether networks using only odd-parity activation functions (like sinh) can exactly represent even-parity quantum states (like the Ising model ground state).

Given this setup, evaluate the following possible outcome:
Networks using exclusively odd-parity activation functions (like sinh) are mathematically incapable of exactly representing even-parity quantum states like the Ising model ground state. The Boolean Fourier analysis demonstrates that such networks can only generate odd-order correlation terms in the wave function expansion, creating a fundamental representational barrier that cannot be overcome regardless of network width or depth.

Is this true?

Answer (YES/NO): YES